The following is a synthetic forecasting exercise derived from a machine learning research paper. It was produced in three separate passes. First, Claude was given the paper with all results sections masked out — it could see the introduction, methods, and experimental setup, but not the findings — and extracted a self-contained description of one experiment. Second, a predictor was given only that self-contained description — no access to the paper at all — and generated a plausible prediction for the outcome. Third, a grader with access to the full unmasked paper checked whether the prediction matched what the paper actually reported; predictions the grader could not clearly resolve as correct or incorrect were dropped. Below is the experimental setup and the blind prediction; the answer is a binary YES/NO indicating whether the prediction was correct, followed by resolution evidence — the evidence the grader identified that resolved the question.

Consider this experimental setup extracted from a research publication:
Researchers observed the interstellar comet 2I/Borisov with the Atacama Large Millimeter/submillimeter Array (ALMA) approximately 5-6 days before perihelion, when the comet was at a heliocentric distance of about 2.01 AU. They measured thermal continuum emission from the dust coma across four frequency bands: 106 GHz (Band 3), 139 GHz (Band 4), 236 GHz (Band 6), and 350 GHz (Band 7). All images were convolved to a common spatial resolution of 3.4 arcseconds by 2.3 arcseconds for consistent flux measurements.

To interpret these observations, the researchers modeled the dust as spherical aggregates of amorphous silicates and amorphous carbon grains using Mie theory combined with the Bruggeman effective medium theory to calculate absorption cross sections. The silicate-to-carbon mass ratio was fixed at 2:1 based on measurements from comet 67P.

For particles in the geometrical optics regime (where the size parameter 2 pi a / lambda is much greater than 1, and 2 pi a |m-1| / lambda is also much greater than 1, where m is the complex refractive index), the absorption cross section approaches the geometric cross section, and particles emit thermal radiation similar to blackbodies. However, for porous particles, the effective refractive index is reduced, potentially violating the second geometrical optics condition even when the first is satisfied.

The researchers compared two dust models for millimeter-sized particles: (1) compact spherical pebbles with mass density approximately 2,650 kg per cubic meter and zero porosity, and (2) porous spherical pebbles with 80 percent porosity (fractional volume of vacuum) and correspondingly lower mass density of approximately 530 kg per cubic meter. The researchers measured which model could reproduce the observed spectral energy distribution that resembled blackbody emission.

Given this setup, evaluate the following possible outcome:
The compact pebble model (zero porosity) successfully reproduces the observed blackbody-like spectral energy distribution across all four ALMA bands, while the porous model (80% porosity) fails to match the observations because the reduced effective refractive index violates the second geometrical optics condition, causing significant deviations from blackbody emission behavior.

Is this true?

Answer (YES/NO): YES